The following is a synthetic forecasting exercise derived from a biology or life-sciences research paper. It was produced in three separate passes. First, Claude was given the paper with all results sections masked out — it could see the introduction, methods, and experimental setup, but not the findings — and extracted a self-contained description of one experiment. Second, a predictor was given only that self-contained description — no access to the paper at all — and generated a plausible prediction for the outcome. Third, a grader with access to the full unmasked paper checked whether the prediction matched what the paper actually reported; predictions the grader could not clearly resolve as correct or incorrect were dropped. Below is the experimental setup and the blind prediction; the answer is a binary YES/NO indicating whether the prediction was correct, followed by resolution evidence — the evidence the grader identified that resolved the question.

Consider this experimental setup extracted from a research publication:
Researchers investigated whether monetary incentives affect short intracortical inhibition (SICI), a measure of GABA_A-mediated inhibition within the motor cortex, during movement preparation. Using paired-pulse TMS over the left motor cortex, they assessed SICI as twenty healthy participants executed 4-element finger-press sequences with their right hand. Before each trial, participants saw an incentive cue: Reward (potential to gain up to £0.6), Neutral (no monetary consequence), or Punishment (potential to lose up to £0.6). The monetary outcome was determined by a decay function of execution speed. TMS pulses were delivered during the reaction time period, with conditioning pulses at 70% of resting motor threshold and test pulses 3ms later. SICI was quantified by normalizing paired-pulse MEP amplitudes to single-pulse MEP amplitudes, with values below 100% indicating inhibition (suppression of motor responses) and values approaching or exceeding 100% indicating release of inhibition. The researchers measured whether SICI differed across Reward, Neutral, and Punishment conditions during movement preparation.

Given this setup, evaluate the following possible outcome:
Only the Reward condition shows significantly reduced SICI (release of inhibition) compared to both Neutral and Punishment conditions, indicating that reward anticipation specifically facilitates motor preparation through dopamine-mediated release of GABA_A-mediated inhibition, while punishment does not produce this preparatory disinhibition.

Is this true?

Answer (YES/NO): YES